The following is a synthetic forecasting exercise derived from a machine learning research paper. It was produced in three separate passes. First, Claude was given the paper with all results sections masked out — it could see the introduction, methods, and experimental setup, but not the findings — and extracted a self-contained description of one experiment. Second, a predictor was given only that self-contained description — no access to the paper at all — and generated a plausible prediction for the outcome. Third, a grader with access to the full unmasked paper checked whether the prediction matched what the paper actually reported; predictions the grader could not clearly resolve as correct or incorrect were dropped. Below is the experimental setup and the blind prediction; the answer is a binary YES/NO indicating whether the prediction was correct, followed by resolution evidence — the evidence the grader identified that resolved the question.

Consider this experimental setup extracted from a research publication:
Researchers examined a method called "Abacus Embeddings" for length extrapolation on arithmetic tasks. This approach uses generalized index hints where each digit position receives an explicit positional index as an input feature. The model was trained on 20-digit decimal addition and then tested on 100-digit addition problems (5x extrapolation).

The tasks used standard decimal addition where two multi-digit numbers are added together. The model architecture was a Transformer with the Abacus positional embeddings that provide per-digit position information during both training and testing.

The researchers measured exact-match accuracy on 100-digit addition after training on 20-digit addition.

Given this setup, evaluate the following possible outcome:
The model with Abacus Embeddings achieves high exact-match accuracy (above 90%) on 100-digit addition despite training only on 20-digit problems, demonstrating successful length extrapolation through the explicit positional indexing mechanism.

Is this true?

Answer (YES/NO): YES